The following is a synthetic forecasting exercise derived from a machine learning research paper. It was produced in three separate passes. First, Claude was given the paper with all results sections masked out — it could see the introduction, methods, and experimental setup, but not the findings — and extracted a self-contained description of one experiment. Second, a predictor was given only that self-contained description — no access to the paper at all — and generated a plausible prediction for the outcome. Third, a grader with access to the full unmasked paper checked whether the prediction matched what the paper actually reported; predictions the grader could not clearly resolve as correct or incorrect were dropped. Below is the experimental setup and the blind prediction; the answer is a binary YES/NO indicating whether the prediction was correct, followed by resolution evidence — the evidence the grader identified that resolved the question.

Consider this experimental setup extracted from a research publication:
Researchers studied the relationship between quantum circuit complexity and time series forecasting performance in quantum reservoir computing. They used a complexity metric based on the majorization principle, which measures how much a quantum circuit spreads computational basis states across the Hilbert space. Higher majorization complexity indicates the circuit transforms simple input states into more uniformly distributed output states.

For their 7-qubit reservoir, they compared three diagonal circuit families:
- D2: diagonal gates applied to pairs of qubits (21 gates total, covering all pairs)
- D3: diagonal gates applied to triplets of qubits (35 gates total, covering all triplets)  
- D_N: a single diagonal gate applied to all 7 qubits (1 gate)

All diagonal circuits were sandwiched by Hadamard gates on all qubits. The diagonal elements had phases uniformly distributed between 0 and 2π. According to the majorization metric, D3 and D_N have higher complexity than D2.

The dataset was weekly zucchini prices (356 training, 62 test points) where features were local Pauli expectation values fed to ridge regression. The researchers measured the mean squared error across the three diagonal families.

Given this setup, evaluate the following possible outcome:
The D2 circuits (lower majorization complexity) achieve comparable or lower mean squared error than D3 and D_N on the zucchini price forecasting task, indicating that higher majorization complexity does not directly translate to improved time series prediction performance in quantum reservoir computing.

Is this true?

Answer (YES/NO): NO